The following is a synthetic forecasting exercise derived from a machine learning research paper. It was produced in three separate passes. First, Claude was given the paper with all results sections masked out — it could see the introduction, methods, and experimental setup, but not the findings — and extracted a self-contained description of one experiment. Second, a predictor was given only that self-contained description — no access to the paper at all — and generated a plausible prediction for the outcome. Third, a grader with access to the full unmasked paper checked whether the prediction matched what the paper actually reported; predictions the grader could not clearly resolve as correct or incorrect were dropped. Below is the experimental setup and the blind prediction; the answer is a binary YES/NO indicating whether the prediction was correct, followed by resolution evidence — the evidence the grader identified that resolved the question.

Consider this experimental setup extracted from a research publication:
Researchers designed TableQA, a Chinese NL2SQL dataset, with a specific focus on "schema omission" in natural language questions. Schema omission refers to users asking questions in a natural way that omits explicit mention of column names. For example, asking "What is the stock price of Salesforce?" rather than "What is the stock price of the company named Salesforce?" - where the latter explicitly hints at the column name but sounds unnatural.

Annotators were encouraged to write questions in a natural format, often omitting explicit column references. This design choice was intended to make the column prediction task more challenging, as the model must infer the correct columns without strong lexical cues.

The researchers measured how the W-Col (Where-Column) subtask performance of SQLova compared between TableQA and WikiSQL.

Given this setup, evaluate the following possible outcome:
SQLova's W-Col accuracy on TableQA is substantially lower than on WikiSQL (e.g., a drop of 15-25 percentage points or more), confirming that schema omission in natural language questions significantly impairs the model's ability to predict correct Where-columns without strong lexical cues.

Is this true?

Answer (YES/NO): NO